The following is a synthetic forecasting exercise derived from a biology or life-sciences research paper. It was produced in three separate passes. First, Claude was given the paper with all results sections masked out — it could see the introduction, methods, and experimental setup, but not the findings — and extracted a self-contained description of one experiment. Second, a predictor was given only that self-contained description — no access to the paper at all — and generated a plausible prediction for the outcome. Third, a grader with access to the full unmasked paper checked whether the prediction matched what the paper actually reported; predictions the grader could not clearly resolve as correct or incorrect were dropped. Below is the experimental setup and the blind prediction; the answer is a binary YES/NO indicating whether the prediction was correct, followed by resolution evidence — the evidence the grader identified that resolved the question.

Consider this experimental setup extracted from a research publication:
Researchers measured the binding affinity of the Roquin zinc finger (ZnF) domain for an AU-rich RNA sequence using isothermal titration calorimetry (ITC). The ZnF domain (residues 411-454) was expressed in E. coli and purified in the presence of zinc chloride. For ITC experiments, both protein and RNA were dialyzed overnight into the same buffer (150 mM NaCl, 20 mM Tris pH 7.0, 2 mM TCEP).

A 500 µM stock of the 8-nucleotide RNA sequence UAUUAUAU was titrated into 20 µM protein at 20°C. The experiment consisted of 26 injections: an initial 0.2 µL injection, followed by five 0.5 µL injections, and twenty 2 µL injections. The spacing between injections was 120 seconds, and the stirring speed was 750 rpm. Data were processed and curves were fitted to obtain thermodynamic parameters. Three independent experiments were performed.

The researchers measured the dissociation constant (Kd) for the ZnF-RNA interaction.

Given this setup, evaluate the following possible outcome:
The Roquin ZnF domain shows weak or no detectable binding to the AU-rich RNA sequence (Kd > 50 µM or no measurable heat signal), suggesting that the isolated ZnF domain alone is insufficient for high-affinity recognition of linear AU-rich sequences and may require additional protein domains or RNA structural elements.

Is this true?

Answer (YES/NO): NO